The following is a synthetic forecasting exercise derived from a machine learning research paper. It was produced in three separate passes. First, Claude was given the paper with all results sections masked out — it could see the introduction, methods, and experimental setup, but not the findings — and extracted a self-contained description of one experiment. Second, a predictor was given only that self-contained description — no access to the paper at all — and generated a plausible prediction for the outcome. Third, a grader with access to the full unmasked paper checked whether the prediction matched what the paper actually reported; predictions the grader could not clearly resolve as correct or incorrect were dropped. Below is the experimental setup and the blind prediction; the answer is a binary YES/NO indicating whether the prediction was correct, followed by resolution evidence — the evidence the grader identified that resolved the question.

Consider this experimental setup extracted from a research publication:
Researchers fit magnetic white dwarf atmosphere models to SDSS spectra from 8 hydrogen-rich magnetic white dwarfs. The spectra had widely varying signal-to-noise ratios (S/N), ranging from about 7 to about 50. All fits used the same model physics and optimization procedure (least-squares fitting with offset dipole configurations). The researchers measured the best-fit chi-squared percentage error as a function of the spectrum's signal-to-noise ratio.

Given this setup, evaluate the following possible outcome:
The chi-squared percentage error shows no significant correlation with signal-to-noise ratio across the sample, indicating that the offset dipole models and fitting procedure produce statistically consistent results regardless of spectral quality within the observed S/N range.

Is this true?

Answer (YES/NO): NO